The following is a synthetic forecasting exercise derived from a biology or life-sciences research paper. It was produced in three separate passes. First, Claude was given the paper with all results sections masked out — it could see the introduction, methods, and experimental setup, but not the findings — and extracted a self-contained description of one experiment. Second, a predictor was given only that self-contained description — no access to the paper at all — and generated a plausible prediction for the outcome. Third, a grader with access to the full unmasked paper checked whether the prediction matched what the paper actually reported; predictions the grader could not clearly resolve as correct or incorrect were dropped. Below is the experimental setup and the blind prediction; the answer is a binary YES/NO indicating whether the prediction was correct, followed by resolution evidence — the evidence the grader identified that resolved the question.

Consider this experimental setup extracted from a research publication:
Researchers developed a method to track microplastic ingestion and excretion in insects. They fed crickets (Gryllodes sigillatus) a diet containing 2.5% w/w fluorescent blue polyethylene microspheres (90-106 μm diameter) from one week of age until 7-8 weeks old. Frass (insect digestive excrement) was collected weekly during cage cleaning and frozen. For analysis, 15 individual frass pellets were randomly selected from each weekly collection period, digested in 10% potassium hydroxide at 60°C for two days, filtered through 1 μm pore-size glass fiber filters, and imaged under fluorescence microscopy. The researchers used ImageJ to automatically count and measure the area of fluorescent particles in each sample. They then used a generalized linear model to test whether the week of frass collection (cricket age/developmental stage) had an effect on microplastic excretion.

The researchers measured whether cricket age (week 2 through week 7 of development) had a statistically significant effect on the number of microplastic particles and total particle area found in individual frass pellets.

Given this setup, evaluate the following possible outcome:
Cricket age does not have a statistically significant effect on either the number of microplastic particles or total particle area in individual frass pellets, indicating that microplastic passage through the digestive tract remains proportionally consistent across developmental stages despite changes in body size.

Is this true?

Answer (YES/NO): NO